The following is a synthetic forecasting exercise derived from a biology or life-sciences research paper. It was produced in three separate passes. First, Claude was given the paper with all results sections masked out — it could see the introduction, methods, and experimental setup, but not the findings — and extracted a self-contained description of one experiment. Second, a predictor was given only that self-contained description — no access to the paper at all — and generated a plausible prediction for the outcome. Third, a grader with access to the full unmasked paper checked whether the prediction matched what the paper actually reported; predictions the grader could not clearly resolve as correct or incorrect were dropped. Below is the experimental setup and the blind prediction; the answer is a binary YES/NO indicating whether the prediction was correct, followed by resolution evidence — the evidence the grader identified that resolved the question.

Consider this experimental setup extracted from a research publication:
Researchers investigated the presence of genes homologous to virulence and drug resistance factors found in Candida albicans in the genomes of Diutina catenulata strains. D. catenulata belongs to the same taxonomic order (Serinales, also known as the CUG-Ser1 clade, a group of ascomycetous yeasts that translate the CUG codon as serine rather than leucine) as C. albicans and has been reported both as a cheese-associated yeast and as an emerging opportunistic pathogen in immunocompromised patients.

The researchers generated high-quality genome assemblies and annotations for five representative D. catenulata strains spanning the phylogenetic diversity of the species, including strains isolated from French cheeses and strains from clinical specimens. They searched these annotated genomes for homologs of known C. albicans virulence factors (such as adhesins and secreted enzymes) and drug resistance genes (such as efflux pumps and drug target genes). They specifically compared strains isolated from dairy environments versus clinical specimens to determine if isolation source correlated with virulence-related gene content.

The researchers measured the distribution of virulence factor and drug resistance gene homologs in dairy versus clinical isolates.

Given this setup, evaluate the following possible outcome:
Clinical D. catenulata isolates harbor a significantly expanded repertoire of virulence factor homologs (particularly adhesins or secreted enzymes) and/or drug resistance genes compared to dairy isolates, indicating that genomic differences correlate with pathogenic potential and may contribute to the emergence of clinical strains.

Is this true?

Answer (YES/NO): NO